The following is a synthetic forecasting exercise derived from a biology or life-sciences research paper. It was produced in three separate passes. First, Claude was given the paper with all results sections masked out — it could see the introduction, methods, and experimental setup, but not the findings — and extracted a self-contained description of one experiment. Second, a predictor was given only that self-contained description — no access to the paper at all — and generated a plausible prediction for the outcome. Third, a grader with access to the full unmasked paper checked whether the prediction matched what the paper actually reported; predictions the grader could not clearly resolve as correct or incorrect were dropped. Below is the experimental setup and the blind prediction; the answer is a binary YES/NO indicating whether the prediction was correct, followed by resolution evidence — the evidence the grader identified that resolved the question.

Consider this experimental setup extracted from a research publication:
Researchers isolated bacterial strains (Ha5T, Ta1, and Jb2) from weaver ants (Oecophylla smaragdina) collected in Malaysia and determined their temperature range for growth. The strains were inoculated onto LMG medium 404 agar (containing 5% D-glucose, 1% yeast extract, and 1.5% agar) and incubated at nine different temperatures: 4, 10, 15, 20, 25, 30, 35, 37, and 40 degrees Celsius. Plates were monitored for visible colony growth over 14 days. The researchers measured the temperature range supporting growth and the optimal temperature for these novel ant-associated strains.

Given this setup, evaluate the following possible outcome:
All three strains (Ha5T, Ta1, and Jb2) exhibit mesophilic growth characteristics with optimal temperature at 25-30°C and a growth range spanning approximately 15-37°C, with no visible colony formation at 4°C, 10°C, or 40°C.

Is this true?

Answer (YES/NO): NO